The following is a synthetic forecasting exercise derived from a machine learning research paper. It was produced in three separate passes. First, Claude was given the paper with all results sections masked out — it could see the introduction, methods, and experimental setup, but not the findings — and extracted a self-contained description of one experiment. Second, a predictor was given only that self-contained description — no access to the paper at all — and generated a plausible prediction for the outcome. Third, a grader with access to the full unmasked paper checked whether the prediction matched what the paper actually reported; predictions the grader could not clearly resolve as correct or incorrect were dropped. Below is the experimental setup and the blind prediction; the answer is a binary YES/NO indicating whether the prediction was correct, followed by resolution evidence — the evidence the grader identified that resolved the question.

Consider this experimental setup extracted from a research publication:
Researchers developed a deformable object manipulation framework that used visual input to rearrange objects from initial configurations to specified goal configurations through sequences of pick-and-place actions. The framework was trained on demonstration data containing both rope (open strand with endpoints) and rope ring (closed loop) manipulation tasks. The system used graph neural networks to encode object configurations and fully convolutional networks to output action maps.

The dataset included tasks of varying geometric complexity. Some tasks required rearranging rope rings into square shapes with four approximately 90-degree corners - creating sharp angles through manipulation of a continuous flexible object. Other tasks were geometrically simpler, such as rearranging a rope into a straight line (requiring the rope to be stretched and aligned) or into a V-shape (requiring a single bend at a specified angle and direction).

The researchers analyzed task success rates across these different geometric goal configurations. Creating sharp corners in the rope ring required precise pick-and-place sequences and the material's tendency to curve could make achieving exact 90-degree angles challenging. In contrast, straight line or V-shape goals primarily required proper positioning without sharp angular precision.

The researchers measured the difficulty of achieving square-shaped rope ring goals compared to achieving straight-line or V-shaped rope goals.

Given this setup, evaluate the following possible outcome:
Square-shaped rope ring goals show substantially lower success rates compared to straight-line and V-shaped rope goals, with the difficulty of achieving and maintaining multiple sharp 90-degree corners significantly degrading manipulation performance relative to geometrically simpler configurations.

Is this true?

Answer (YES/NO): NO